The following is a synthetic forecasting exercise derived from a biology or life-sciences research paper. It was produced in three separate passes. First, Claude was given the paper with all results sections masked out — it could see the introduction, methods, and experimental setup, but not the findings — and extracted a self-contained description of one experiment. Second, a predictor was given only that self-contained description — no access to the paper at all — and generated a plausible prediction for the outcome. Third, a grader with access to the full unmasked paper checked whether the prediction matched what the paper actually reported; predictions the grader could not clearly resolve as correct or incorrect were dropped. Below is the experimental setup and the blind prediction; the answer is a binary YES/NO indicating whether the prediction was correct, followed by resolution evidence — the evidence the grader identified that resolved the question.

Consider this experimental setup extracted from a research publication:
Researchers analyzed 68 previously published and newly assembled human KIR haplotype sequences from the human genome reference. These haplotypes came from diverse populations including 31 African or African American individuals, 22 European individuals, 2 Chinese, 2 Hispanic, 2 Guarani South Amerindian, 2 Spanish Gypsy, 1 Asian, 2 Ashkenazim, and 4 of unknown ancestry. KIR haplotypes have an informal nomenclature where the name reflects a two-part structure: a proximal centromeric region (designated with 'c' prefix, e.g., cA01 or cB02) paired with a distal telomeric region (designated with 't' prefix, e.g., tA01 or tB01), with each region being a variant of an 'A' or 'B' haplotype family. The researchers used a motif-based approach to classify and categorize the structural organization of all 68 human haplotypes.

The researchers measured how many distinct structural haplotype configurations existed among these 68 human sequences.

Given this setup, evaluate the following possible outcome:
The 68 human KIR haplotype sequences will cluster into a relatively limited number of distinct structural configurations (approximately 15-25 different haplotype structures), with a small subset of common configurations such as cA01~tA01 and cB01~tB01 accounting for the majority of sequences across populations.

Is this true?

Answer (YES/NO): NO